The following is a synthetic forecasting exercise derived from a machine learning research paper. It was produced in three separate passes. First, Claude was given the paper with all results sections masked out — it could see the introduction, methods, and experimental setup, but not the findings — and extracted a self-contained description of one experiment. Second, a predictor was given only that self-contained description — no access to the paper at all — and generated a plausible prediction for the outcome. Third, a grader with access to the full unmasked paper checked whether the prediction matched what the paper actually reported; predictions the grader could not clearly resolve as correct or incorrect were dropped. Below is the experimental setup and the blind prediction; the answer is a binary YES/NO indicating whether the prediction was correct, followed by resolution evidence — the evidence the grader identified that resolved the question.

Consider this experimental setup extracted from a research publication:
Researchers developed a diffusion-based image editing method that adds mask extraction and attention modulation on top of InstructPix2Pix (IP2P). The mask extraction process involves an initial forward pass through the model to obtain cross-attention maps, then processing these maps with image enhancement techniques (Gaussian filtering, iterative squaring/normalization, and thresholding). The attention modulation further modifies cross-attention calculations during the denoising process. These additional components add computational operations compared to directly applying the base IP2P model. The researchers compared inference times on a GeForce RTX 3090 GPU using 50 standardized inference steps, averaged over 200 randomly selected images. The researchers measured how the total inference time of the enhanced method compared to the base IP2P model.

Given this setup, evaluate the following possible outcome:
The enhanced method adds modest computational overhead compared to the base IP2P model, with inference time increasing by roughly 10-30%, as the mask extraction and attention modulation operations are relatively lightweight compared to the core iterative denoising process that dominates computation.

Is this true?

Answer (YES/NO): NO